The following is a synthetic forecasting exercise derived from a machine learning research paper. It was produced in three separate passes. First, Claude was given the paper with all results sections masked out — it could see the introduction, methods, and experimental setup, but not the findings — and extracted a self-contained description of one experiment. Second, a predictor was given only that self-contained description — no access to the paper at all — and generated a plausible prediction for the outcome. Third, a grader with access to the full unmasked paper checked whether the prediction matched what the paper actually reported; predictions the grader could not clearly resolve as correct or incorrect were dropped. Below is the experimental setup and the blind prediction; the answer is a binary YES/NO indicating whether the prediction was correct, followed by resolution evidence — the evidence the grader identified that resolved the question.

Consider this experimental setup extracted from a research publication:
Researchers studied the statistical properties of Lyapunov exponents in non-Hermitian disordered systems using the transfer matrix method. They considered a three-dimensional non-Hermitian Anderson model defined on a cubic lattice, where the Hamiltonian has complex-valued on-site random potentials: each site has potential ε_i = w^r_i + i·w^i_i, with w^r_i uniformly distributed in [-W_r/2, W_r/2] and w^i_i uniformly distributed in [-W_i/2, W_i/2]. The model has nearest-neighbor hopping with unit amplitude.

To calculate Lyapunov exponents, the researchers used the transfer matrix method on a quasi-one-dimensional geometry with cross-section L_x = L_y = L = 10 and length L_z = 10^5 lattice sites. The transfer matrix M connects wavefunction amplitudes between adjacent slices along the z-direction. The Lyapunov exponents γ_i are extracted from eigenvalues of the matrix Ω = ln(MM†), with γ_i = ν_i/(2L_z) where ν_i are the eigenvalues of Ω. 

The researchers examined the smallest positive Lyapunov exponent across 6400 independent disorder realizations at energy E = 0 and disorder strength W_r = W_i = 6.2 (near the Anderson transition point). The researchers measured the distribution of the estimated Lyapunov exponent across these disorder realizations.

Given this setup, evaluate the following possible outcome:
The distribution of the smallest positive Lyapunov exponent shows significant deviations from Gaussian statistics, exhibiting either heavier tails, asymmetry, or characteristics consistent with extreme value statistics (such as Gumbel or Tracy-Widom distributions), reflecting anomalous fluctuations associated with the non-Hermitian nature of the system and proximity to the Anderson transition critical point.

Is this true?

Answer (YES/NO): NO